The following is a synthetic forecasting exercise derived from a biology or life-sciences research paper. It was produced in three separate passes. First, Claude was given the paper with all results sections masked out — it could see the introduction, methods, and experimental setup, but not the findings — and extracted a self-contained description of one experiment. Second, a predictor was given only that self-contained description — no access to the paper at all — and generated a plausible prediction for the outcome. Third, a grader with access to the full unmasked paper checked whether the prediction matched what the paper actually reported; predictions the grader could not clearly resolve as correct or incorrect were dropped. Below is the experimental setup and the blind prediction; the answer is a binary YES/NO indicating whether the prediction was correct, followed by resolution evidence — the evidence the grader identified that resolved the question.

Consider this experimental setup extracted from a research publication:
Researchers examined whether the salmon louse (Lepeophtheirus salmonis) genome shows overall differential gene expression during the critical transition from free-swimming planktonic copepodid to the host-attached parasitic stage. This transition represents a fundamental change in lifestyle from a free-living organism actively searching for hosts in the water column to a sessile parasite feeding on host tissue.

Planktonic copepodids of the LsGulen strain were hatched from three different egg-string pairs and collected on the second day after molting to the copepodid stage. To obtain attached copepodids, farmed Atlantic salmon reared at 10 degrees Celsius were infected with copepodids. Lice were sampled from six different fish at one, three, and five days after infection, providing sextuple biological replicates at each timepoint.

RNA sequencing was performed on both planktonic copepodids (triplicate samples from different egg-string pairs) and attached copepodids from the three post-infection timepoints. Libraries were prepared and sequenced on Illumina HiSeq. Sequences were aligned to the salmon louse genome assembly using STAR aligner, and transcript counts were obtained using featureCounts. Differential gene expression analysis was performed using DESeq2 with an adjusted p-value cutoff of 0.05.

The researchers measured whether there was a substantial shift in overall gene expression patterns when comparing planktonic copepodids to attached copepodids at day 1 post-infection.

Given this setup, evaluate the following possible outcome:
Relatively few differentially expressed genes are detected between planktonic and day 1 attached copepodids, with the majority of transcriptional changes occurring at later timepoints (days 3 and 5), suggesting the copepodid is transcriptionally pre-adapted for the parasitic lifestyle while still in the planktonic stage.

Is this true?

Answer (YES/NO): NO